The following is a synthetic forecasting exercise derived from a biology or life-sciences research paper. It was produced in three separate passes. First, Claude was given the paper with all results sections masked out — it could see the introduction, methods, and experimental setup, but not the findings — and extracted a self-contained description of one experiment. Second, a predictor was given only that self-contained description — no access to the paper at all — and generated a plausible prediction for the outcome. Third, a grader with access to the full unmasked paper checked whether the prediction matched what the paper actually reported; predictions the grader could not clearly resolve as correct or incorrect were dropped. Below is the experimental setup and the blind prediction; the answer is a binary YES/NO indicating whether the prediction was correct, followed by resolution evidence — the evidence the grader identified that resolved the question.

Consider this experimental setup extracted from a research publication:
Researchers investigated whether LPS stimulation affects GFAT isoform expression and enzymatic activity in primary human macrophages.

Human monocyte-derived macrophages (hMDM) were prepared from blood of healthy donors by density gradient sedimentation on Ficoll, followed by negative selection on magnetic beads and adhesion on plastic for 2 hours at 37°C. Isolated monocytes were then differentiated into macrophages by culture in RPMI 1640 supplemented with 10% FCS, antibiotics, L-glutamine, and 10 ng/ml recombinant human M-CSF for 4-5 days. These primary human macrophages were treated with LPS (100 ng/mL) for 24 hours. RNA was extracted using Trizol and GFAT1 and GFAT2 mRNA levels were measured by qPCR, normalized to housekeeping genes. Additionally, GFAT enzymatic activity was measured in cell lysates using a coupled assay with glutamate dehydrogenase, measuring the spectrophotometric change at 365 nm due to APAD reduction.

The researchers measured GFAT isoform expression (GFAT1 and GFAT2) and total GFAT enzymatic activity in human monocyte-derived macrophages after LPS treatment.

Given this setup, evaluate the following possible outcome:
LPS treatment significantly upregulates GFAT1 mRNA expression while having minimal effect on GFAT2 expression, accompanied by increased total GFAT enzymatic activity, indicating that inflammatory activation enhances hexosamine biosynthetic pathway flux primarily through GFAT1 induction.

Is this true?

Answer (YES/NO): NO